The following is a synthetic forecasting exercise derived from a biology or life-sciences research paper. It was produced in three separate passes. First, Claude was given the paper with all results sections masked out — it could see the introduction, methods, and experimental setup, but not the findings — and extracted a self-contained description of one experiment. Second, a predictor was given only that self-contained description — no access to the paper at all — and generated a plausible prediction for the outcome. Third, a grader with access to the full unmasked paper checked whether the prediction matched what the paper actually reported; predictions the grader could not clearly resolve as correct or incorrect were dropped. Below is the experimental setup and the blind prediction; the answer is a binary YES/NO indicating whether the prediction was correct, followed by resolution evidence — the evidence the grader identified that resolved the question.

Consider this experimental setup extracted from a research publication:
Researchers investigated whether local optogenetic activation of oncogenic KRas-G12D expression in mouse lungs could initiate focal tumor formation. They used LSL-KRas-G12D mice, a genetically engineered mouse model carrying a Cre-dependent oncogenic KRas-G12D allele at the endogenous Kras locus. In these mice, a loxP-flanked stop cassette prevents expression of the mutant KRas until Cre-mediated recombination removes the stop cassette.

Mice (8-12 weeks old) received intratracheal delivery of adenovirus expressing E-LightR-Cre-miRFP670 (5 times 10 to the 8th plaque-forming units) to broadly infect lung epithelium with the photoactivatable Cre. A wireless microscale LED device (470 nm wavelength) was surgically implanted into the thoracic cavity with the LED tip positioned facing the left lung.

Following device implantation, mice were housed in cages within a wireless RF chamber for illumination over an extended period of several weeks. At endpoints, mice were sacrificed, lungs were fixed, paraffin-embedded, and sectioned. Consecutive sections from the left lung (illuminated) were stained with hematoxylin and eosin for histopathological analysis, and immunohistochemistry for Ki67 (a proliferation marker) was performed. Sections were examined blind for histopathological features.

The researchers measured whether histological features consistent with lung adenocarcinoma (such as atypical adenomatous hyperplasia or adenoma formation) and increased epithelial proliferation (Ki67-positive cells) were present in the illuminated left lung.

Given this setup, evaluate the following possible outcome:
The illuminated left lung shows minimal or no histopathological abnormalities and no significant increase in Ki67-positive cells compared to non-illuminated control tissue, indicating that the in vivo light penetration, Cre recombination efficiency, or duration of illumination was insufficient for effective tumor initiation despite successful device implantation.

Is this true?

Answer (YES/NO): NO